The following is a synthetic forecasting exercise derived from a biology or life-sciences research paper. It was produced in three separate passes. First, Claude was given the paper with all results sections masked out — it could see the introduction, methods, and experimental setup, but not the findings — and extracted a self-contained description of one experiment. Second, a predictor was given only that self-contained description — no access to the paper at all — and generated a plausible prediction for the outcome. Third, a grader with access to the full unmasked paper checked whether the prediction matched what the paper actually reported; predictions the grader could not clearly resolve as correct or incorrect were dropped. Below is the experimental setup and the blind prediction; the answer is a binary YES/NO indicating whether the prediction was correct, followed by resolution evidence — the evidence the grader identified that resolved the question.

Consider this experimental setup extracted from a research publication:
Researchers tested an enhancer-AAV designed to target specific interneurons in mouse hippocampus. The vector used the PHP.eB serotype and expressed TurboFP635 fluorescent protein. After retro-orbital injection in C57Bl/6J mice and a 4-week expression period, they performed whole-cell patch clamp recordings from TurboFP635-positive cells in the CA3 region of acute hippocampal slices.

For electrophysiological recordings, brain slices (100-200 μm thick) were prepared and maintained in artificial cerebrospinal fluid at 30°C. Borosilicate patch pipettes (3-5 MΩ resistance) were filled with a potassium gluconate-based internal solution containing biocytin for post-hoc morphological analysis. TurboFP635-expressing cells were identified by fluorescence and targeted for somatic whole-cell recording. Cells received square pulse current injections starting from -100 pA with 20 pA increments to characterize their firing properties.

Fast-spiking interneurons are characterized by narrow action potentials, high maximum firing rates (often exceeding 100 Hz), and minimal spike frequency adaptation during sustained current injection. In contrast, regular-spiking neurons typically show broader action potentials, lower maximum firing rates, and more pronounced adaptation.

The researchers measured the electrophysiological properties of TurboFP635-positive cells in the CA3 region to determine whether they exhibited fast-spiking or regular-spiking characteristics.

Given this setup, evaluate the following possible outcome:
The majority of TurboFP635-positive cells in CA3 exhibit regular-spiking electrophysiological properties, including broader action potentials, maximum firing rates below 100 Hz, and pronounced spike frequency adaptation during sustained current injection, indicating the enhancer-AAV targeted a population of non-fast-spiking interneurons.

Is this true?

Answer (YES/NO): NO